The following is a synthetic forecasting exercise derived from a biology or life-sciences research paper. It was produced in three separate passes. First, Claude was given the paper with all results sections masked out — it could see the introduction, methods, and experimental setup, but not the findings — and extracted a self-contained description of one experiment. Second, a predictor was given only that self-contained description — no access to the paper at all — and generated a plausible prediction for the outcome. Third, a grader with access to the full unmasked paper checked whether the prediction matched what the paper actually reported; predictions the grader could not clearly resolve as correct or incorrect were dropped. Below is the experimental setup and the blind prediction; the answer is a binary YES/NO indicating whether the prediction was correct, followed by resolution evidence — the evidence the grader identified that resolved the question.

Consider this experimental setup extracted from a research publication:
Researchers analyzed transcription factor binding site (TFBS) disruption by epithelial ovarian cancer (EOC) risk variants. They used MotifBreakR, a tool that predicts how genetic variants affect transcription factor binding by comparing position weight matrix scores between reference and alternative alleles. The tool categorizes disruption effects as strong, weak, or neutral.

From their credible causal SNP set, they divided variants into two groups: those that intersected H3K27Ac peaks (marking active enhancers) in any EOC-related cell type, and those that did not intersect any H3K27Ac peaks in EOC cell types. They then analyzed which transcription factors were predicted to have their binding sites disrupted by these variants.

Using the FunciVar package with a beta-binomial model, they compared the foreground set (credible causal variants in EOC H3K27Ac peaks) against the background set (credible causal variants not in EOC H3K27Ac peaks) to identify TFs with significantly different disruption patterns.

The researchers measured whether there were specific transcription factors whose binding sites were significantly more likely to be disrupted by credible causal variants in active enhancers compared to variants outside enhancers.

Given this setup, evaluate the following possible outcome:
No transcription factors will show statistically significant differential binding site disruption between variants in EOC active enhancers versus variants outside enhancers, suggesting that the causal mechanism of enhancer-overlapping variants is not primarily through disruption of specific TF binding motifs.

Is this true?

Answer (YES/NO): NO